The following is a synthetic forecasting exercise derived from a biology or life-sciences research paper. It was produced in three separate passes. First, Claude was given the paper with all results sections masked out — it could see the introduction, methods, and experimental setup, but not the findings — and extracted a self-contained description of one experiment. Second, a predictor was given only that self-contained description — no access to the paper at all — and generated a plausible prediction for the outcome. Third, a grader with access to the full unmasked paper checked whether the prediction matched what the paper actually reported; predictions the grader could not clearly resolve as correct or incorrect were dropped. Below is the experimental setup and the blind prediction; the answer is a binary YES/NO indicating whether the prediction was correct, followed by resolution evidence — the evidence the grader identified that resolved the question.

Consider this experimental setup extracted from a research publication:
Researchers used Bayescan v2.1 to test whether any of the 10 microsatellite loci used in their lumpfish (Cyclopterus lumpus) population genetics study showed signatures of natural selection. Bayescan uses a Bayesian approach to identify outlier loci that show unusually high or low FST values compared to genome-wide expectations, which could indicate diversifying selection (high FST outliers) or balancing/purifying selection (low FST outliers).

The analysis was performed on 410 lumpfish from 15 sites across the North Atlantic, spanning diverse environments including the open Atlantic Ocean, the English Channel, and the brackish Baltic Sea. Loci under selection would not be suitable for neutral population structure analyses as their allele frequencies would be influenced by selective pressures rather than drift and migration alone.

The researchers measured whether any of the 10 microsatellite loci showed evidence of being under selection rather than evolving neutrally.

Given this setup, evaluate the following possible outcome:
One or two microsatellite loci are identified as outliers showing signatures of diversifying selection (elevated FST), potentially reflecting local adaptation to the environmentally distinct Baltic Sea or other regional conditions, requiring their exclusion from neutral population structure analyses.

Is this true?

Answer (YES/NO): NO